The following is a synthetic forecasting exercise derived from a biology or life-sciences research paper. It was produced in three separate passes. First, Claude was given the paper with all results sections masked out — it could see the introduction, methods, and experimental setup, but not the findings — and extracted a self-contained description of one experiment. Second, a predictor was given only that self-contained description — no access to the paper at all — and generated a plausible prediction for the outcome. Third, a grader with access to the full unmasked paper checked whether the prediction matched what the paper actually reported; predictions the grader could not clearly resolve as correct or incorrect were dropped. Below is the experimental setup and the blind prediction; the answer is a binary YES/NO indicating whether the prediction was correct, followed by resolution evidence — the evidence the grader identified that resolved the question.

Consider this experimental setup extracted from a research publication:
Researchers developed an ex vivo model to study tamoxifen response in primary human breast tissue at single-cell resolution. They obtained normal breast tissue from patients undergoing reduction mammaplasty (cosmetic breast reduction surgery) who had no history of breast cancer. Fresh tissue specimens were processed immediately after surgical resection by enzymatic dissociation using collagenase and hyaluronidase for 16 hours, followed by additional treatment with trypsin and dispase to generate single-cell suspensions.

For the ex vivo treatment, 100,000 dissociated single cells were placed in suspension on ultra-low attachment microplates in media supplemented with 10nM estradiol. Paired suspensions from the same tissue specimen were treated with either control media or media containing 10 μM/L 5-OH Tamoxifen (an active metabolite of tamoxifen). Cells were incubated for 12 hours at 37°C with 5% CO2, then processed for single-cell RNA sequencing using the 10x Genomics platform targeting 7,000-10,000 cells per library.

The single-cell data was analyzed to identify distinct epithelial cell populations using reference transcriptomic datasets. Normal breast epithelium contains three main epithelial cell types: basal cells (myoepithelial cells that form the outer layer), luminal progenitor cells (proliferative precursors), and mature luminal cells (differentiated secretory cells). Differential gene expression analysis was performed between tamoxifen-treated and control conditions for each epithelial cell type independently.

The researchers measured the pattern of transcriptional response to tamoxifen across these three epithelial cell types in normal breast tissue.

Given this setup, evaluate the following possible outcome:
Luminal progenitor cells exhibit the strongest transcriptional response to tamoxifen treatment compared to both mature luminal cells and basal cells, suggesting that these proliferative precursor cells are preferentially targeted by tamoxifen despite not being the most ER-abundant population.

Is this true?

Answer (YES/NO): YES